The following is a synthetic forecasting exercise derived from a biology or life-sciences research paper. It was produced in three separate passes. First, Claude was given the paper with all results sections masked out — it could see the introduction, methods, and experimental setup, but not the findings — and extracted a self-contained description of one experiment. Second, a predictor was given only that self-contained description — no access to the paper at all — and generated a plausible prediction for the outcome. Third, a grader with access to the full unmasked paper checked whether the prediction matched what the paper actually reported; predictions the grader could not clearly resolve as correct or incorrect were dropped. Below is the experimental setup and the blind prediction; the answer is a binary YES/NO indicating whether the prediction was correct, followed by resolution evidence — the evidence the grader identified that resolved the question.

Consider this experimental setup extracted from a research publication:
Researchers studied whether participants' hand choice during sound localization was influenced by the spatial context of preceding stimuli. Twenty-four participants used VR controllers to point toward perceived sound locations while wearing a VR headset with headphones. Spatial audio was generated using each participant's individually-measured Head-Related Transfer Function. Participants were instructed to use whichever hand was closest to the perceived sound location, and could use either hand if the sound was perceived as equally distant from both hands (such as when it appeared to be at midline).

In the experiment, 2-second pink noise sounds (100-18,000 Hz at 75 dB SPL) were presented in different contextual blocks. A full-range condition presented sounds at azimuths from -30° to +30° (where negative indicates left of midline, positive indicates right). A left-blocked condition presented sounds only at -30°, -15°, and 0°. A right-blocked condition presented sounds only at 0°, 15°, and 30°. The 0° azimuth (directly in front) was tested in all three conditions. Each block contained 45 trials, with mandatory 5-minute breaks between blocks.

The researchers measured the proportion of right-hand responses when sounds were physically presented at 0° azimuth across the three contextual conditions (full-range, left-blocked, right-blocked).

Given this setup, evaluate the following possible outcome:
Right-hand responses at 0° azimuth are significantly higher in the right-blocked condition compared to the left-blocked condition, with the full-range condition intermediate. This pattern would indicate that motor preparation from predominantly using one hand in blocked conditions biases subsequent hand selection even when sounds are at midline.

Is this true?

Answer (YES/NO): NO